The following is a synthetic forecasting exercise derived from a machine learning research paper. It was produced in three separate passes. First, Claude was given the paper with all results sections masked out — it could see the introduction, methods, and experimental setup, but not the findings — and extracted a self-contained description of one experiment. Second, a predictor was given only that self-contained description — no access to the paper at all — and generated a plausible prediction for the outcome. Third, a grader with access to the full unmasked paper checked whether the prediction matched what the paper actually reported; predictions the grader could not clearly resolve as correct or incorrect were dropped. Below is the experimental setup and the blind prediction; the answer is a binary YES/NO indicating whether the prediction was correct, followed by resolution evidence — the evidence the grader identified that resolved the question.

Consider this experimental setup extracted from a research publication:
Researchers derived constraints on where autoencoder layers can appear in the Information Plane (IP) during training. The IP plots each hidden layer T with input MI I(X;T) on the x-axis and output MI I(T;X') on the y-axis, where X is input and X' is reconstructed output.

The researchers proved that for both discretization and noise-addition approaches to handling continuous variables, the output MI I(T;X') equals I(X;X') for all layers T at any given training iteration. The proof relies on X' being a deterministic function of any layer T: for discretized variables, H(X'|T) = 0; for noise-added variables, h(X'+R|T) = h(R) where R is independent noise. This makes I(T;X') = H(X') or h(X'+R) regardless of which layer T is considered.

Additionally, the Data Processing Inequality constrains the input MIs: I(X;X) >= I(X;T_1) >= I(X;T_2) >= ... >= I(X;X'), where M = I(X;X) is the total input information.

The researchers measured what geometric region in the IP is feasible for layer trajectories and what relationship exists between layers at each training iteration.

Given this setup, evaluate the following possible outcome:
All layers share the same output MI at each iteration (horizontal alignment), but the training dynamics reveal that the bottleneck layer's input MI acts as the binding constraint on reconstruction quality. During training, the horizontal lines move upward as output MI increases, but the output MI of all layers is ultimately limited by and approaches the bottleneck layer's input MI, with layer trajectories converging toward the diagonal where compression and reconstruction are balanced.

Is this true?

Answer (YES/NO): NO